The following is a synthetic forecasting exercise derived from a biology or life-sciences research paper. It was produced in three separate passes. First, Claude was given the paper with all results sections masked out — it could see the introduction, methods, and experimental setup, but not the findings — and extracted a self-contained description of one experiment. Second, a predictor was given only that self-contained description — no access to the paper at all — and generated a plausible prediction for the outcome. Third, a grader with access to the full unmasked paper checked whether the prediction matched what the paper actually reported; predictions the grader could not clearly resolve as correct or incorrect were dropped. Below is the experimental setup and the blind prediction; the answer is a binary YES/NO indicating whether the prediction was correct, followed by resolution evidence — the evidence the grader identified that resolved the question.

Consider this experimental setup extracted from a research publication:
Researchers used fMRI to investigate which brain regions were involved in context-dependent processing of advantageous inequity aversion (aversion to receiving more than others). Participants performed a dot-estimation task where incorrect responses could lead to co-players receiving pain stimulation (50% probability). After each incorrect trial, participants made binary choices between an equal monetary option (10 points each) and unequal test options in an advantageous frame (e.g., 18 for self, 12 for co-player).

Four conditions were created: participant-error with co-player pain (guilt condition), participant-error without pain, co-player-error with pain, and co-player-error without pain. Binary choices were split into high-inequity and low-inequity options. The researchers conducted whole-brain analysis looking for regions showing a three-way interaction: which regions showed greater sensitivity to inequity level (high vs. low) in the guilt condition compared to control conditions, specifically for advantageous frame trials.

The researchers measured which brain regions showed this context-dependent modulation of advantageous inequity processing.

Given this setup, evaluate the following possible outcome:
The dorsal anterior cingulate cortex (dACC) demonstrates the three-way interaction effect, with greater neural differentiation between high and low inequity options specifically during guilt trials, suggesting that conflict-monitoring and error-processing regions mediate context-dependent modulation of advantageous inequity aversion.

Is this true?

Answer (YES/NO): NO